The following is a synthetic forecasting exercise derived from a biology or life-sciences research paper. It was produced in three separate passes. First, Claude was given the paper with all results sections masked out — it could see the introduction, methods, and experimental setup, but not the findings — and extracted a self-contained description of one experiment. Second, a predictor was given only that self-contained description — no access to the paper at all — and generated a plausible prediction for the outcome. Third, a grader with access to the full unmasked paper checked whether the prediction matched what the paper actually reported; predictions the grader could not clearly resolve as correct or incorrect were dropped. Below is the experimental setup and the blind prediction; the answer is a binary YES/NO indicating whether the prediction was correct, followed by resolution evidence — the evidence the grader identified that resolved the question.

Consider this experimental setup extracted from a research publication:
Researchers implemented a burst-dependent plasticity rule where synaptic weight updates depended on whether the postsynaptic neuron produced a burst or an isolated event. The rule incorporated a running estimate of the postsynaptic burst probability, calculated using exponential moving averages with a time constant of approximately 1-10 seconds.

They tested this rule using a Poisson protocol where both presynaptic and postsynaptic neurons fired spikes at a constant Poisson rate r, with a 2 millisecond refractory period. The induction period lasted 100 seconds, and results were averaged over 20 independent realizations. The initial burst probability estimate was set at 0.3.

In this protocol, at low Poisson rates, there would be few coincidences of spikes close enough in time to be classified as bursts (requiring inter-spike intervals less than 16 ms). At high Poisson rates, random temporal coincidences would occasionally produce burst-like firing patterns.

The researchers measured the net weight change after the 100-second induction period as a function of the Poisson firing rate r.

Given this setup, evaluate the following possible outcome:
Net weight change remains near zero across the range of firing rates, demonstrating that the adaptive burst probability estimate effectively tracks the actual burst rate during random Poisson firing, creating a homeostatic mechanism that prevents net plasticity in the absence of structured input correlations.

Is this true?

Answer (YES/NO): NO